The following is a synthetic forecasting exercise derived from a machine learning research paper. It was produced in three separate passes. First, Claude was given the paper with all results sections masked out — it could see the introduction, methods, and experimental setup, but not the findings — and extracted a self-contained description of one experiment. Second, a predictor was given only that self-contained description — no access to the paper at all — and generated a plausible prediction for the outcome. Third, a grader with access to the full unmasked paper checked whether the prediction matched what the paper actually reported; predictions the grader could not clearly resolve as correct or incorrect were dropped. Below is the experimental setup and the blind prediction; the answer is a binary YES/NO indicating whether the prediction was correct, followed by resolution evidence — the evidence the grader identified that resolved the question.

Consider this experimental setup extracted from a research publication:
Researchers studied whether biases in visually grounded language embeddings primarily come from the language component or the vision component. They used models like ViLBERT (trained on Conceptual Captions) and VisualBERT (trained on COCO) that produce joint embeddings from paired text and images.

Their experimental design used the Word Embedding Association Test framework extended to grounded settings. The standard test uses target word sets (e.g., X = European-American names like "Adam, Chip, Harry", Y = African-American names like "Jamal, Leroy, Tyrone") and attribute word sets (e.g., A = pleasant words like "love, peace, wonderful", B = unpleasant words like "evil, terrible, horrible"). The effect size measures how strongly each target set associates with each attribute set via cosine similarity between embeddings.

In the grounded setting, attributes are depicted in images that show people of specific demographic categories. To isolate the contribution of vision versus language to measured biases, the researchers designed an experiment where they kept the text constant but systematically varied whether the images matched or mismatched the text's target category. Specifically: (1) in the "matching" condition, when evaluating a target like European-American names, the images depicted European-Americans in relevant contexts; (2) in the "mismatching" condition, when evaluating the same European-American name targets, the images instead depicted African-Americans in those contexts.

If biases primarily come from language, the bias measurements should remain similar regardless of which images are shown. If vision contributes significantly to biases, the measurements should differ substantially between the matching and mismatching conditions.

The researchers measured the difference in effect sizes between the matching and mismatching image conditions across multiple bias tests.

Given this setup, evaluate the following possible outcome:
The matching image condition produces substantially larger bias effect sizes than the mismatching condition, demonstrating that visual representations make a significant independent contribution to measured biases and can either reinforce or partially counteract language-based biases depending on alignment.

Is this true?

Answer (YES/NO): NO